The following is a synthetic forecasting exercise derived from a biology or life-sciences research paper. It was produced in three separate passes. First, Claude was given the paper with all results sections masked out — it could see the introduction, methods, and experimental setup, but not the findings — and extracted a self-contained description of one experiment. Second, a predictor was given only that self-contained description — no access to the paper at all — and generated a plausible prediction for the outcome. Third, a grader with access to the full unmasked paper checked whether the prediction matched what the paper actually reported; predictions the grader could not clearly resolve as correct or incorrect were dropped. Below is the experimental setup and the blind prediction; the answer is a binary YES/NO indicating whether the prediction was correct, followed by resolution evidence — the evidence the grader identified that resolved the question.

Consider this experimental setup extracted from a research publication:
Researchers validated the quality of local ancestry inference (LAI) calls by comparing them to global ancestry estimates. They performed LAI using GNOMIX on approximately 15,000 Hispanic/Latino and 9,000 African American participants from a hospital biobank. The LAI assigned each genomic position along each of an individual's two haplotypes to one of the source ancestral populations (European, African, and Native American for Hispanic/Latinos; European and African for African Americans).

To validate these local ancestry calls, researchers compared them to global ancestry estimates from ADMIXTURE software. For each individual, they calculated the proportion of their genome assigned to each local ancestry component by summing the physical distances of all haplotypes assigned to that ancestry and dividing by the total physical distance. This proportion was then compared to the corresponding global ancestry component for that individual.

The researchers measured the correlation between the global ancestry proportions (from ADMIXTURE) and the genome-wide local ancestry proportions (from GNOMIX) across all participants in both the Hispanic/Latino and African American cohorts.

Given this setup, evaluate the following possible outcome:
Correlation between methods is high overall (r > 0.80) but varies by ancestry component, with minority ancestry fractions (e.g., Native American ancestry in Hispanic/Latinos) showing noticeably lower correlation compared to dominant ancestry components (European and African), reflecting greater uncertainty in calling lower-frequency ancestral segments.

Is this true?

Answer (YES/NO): NO